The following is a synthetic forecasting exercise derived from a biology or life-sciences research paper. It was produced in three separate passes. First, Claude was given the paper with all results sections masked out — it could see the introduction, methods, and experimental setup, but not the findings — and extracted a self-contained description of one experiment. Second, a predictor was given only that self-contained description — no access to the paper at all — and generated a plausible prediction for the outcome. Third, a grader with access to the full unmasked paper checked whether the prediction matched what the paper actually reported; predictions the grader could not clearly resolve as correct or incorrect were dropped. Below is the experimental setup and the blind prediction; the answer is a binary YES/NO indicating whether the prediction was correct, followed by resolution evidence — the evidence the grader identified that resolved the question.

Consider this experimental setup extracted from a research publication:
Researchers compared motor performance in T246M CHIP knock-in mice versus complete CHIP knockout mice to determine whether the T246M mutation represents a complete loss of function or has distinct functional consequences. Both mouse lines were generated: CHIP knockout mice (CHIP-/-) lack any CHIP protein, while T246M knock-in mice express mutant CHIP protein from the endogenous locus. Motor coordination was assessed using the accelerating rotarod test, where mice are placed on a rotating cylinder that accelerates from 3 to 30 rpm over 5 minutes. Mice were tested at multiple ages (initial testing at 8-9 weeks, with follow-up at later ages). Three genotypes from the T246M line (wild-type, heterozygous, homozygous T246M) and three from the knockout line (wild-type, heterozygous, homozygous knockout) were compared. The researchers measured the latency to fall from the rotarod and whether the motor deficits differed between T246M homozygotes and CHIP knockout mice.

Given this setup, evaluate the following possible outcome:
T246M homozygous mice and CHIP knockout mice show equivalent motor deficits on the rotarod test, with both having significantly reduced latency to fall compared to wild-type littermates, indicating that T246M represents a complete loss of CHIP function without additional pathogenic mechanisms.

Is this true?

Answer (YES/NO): NO